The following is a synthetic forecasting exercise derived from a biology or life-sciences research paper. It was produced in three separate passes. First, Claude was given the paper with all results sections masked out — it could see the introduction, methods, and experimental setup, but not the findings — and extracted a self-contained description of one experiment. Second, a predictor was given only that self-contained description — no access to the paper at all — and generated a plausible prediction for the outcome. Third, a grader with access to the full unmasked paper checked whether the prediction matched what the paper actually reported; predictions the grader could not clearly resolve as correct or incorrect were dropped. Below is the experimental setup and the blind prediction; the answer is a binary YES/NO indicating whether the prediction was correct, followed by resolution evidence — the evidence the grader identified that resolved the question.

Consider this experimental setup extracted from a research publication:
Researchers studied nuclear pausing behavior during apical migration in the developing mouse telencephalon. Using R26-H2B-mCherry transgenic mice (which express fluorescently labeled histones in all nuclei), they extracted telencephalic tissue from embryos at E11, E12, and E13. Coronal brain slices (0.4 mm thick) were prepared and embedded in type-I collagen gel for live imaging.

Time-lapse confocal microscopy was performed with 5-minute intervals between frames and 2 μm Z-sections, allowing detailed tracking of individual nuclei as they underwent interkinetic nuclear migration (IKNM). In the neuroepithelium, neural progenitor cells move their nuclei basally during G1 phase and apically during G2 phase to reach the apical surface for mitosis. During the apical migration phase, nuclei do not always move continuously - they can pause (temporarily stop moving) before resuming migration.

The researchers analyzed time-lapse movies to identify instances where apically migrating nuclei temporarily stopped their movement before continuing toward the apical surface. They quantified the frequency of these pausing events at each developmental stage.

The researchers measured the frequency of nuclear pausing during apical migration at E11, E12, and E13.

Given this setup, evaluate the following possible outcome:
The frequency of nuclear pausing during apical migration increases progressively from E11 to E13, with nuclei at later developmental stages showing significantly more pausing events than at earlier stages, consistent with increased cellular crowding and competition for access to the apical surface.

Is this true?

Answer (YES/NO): YES